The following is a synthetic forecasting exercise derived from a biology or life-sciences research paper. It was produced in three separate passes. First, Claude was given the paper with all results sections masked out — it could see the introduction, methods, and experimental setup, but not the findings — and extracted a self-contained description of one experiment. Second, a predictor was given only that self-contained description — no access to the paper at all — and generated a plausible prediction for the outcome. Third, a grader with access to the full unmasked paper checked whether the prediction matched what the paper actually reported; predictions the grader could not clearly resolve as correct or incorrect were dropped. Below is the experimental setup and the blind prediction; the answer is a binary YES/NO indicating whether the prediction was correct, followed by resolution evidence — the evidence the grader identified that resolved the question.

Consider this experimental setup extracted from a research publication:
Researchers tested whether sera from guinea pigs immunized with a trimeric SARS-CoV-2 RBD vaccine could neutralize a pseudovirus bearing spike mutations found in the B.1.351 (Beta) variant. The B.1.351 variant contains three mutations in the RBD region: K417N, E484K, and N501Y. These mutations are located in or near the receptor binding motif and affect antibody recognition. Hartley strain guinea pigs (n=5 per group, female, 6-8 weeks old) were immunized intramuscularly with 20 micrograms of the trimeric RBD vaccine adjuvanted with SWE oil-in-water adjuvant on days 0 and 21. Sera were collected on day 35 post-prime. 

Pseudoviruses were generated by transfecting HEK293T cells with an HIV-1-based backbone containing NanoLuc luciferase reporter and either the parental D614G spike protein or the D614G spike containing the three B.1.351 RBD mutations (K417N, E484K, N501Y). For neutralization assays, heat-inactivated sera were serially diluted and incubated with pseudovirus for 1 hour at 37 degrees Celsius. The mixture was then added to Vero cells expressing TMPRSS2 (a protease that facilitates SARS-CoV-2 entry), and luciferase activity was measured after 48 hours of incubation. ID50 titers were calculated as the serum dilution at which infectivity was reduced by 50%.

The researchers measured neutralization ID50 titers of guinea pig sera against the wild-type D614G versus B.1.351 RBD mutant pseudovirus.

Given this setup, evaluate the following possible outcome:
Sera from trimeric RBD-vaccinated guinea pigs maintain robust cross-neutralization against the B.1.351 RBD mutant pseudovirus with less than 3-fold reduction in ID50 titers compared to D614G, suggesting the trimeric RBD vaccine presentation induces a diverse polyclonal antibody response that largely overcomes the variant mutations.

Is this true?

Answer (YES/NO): NO